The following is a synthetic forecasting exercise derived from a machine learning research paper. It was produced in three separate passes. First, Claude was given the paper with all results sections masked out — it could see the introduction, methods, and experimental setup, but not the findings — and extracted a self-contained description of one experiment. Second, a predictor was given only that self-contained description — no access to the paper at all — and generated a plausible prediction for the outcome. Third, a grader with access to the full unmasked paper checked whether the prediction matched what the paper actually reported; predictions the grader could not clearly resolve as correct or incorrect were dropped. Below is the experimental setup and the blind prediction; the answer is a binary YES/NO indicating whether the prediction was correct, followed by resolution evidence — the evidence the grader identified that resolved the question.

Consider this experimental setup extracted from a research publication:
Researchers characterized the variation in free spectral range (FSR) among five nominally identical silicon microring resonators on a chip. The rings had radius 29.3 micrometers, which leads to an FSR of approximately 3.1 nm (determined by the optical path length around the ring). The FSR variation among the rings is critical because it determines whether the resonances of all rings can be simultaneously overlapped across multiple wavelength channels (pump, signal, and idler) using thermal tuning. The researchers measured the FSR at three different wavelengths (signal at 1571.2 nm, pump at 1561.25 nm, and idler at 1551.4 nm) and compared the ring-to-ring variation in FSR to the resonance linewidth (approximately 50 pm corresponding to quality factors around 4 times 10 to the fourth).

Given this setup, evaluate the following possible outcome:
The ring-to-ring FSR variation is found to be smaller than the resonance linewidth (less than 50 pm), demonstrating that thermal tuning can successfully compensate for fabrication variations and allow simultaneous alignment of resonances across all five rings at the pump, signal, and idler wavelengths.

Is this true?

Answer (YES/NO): YES